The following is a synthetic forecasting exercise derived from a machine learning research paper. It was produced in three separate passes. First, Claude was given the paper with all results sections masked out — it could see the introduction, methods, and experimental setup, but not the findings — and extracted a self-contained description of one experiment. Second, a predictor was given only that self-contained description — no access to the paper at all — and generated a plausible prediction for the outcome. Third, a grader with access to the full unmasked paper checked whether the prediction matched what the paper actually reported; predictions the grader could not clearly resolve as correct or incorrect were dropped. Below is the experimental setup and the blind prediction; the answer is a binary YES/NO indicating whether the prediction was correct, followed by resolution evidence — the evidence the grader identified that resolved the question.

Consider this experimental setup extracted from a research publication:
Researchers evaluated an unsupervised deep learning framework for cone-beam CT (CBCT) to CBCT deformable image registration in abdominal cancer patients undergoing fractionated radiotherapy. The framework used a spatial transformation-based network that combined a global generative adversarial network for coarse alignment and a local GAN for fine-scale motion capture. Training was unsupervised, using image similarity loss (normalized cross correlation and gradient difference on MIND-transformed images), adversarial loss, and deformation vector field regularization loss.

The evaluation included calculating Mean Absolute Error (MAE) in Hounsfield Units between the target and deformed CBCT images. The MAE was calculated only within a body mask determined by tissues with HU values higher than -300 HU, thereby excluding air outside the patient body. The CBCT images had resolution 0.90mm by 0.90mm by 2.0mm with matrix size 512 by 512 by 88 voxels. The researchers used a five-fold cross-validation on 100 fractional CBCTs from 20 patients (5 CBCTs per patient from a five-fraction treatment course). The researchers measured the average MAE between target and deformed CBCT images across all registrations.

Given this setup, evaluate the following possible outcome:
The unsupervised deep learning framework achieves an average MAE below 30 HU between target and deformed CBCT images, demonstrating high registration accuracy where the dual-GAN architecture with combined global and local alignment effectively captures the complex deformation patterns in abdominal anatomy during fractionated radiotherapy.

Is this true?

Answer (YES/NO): NO